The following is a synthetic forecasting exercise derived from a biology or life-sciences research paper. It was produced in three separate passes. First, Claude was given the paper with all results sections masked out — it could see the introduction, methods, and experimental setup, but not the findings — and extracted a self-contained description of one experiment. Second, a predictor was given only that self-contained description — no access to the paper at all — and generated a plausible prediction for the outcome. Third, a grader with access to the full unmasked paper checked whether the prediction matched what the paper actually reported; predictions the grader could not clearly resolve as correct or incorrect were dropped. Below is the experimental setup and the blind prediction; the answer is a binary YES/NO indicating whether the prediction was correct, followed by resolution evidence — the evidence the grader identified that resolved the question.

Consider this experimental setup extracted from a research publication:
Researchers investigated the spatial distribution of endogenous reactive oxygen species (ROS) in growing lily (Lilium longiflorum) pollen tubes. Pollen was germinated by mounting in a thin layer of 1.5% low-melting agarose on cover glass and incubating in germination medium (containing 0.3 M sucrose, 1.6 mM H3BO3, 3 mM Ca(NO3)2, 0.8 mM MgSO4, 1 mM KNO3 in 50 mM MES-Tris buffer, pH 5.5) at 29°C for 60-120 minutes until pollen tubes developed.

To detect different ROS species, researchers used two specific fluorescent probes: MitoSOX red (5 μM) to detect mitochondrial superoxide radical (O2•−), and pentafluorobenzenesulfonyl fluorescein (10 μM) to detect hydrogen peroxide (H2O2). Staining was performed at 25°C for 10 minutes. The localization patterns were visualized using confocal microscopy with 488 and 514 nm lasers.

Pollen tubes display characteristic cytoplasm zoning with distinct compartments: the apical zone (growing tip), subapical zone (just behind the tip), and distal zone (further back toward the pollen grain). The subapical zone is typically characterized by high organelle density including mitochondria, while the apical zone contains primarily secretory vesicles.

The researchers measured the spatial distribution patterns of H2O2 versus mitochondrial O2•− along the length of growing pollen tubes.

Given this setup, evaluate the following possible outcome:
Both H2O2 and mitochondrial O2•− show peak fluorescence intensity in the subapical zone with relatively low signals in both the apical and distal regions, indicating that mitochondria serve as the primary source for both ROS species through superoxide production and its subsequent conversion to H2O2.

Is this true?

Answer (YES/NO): NO